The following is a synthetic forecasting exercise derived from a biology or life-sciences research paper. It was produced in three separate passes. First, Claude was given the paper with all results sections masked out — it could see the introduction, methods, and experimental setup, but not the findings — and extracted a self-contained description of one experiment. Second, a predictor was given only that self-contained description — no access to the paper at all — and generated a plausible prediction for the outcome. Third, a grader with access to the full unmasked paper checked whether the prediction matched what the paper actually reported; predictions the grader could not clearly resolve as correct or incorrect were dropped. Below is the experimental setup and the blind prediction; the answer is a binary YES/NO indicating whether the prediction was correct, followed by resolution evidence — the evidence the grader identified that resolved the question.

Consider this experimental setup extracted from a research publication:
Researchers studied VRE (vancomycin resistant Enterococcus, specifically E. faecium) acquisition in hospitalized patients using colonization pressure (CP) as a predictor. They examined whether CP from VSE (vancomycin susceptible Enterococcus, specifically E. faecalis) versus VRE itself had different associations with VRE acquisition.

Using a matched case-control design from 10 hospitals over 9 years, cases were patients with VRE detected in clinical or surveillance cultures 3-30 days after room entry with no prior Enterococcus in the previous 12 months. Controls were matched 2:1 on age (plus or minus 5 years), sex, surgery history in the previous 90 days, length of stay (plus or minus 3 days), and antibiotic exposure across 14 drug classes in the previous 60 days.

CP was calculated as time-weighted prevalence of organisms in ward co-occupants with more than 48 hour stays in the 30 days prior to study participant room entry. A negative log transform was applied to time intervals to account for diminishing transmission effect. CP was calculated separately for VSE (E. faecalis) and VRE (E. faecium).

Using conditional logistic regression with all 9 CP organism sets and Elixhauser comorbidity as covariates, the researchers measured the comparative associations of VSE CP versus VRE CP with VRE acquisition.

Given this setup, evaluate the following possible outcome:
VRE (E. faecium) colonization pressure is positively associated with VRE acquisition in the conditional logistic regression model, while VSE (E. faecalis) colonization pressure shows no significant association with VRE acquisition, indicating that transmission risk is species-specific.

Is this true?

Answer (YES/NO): NO